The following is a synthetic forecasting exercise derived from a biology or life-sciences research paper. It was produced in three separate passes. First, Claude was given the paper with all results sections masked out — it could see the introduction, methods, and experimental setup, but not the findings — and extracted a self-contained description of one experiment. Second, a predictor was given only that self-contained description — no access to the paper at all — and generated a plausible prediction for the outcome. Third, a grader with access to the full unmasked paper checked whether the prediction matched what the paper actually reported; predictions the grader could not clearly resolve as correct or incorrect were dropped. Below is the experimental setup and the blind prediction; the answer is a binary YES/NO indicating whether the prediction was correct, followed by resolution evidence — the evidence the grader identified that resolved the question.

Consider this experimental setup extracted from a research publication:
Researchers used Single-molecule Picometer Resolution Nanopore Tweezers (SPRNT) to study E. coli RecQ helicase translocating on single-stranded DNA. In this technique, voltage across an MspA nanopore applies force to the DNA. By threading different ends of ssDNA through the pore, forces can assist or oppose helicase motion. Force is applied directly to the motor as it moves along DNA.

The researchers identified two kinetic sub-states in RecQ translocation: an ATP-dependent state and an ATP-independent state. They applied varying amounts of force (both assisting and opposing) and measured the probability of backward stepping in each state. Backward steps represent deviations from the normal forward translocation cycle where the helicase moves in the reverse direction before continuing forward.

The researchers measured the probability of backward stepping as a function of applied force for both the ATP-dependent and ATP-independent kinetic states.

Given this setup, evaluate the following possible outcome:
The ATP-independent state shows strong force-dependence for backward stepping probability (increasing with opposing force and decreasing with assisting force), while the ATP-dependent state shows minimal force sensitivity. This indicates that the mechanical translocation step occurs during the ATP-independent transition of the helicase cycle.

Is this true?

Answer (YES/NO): YES